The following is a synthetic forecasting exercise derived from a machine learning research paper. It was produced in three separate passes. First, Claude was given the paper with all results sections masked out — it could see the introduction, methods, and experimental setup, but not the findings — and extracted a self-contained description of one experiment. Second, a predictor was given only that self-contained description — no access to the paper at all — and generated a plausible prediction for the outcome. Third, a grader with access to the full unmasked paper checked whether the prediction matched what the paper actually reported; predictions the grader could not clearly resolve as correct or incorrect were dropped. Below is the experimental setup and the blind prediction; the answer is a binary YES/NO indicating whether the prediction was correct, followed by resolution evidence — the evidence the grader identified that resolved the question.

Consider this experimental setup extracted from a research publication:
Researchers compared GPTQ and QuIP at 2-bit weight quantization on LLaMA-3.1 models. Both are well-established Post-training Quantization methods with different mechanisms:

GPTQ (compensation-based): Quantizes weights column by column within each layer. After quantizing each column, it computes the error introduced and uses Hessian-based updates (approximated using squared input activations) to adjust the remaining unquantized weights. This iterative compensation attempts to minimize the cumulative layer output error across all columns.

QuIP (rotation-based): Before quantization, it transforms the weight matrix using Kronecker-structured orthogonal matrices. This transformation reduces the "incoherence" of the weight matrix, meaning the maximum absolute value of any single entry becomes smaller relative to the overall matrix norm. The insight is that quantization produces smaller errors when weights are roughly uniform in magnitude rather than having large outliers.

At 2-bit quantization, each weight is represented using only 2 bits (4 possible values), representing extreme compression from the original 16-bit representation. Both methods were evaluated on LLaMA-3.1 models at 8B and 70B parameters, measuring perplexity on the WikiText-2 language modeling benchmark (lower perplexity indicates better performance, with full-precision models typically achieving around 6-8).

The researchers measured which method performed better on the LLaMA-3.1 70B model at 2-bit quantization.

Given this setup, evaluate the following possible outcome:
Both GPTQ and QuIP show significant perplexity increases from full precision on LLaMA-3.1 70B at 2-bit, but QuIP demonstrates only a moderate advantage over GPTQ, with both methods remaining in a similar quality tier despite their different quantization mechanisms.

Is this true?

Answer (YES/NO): NO